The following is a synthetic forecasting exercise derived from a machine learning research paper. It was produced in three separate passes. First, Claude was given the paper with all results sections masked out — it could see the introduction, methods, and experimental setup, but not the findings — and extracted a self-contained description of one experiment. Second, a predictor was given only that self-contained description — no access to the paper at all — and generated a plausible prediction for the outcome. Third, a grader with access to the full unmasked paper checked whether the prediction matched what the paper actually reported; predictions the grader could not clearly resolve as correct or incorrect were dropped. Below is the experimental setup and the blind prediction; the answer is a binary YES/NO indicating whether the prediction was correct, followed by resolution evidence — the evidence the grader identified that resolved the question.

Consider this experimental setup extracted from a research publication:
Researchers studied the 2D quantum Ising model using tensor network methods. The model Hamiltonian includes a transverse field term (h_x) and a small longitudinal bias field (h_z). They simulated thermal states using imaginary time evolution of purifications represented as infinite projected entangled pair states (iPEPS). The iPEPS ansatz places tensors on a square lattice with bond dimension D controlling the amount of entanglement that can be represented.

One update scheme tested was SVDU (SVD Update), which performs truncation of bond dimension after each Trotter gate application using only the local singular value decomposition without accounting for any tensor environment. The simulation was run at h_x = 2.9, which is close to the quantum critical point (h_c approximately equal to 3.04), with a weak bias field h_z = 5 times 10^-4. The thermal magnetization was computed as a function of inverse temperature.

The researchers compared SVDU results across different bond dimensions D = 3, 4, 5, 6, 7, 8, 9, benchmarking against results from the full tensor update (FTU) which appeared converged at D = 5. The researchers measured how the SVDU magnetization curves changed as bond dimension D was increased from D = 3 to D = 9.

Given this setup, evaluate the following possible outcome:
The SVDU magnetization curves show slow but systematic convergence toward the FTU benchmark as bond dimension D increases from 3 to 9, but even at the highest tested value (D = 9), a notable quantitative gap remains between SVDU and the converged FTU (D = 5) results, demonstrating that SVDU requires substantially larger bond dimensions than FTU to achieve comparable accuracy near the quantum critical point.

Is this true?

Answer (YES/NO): NO